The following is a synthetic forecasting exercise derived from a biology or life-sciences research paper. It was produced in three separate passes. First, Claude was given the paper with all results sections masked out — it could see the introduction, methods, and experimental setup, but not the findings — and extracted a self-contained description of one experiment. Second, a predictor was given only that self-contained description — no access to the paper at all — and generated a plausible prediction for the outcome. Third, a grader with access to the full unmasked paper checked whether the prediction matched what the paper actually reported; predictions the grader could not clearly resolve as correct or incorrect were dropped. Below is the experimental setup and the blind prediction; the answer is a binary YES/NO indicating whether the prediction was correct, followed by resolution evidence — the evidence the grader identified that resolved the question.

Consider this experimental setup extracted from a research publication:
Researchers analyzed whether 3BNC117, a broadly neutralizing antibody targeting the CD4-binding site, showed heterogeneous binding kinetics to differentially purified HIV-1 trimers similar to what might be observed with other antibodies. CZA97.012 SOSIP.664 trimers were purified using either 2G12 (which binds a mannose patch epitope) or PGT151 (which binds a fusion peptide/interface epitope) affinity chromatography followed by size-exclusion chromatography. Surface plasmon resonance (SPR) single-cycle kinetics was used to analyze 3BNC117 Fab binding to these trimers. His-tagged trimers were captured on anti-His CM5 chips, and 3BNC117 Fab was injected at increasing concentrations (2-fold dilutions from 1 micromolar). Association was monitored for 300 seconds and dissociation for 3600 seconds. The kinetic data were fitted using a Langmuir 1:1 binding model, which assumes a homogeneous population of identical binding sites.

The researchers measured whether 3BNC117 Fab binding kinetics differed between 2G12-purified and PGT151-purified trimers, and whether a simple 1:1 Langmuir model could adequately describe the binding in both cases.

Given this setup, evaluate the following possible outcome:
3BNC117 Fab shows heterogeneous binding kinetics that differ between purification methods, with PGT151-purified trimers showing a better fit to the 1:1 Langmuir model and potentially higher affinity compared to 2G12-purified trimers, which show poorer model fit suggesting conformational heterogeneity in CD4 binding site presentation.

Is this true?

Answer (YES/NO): NO